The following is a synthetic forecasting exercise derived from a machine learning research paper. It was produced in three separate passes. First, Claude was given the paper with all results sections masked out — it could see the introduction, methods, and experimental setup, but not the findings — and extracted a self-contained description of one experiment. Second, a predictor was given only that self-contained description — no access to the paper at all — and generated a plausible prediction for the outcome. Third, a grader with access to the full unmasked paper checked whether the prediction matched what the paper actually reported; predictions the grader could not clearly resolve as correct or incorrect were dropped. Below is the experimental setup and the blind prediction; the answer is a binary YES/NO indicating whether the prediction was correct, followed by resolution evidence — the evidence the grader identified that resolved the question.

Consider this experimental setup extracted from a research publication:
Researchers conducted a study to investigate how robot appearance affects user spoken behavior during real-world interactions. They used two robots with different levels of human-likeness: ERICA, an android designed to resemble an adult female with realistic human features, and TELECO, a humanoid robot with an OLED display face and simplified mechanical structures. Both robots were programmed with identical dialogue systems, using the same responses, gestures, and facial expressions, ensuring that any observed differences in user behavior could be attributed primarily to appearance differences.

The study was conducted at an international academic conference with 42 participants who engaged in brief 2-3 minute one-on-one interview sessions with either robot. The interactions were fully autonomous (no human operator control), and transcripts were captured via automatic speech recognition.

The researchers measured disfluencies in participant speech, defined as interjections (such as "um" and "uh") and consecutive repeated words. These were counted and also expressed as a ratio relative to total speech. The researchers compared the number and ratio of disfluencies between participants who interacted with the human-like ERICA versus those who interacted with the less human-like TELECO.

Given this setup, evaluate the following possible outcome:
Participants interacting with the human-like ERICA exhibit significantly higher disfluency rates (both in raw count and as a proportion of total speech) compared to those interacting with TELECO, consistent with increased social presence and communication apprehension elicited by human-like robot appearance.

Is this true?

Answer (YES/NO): NO